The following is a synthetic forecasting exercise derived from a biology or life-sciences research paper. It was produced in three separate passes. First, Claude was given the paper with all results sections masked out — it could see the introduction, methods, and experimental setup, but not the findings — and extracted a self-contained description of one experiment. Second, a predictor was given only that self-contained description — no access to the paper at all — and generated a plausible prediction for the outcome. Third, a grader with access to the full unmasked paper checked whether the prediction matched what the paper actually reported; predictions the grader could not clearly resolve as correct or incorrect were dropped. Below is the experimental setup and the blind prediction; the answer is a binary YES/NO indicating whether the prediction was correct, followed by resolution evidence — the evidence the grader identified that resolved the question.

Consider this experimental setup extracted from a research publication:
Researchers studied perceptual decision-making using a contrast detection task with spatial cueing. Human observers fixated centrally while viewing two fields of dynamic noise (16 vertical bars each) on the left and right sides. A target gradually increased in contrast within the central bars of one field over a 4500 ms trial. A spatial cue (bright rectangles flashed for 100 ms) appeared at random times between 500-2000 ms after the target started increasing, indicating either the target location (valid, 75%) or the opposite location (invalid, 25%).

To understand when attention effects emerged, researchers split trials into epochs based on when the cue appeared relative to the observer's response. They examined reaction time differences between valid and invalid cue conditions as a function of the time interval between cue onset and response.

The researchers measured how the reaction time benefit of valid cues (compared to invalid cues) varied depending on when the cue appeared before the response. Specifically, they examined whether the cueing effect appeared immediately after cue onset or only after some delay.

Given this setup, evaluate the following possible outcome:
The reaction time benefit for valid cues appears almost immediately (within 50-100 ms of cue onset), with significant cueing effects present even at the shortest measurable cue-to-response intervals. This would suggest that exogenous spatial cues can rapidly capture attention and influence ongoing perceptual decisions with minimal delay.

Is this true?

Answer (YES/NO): NO